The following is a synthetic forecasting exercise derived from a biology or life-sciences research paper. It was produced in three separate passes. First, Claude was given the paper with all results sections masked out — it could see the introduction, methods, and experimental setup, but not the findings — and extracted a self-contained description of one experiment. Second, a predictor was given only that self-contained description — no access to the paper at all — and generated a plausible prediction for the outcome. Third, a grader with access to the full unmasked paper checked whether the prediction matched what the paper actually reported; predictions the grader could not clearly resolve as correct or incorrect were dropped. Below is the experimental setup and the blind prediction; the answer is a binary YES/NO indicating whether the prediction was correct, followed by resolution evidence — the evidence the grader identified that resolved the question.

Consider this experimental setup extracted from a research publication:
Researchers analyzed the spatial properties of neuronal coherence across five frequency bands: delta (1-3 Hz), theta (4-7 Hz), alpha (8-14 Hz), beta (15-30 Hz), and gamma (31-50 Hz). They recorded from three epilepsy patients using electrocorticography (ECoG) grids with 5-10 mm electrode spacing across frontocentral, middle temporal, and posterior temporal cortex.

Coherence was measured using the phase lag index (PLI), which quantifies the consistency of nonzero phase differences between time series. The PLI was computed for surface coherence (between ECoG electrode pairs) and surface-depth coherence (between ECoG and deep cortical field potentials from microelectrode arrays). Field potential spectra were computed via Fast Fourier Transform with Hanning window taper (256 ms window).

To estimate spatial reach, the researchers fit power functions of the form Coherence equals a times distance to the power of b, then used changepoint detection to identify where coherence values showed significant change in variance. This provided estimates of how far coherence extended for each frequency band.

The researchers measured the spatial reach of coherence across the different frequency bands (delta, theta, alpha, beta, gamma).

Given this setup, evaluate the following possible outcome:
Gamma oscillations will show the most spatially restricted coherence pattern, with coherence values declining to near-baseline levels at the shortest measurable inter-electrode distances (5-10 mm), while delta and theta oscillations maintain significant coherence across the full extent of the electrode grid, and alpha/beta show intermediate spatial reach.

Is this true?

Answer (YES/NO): NO